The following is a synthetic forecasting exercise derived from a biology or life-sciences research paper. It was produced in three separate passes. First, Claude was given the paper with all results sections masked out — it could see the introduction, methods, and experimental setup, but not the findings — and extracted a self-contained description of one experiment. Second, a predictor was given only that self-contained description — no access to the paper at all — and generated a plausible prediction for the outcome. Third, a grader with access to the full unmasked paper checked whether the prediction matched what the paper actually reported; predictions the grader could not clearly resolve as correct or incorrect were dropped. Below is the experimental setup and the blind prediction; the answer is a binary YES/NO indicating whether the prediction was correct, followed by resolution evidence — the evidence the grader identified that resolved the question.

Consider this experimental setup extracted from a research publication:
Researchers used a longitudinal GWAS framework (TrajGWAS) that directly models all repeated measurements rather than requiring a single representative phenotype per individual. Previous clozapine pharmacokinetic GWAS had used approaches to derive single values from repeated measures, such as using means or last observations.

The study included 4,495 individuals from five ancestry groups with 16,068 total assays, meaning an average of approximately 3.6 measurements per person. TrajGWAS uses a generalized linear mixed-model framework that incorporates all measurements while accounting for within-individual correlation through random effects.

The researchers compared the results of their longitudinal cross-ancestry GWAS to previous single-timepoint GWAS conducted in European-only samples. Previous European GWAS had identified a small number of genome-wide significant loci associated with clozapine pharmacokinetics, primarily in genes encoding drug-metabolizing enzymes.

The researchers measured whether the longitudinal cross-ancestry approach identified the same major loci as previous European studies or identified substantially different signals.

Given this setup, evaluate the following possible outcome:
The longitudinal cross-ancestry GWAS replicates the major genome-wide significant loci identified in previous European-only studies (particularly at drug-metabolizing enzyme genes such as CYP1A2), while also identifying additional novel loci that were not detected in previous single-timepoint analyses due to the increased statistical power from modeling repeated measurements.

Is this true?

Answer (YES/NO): YES